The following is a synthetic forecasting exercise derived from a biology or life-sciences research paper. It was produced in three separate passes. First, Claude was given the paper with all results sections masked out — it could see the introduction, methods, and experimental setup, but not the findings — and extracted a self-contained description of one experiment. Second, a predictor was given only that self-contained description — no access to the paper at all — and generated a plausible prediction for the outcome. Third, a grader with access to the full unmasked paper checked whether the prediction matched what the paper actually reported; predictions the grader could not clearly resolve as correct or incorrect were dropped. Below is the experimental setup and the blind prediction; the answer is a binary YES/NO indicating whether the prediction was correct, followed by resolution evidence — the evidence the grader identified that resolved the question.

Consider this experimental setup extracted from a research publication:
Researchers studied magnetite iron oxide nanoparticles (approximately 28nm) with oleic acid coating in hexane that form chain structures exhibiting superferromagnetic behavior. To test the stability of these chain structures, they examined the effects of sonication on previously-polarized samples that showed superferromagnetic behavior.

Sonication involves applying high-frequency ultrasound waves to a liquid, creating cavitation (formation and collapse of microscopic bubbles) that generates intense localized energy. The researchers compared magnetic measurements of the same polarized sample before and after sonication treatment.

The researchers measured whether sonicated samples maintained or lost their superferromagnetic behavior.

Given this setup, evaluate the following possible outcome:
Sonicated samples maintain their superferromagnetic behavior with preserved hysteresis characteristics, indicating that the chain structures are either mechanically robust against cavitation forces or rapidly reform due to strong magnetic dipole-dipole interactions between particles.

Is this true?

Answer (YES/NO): NO